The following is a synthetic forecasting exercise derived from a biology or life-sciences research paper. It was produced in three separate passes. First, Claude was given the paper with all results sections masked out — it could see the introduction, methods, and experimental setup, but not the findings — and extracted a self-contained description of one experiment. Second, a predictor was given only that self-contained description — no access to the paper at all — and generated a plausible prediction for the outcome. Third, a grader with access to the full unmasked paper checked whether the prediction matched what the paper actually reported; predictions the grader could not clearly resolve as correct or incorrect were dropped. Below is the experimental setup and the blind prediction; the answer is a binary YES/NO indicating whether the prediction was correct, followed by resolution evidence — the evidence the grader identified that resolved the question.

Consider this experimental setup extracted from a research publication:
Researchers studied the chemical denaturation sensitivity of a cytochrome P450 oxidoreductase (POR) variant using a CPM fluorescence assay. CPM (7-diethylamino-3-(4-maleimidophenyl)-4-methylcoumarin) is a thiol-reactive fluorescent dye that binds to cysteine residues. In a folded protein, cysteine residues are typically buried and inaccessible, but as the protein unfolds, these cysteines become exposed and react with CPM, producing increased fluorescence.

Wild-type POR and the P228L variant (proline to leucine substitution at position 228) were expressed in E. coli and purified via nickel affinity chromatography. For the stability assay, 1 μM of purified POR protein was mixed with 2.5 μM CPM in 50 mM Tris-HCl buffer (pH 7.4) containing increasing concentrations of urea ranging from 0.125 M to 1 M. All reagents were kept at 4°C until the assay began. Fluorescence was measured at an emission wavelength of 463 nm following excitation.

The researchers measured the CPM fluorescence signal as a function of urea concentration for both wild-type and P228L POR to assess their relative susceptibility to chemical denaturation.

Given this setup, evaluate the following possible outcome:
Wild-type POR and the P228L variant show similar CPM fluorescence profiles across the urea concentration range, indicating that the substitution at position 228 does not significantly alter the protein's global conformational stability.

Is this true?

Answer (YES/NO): NO